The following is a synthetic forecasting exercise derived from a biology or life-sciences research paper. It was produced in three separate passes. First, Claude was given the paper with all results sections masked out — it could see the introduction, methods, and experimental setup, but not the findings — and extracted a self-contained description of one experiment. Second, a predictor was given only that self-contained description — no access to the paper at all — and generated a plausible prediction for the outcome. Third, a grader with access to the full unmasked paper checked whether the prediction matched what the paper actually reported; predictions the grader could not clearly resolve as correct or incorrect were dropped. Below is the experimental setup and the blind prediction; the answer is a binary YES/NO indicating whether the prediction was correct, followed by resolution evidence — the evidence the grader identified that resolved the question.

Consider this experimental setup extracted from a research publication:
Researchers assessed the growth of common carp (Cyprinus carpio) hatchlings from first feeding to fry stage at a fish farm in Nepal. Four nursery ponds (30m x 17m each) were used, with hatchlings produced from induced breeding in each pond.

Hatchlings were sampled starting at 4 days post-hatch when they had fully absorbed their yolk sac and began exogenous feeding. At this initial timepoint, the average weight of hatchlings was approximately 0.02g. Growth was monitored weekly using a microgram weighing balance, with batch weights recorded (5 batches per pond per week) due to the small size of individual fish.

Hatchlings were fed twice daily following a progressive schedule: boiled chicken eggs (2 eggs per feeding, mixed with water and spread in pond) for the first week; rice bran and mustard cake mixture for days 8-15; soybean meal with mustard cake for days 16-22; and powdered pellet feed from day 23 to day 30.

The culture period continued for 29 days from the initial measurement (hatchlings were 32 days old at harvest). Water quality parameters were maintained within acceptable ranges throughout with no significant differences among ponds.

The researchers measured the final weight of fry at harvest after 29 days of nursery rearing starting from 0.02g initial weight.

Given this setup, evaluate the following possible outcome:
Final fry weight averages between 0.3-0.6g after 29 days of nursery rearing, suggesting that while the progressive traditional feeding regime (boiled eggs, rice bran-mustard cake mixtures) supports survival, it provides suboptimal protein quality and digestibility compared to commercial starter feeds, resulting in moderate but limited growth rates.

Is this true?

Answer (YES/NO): YES